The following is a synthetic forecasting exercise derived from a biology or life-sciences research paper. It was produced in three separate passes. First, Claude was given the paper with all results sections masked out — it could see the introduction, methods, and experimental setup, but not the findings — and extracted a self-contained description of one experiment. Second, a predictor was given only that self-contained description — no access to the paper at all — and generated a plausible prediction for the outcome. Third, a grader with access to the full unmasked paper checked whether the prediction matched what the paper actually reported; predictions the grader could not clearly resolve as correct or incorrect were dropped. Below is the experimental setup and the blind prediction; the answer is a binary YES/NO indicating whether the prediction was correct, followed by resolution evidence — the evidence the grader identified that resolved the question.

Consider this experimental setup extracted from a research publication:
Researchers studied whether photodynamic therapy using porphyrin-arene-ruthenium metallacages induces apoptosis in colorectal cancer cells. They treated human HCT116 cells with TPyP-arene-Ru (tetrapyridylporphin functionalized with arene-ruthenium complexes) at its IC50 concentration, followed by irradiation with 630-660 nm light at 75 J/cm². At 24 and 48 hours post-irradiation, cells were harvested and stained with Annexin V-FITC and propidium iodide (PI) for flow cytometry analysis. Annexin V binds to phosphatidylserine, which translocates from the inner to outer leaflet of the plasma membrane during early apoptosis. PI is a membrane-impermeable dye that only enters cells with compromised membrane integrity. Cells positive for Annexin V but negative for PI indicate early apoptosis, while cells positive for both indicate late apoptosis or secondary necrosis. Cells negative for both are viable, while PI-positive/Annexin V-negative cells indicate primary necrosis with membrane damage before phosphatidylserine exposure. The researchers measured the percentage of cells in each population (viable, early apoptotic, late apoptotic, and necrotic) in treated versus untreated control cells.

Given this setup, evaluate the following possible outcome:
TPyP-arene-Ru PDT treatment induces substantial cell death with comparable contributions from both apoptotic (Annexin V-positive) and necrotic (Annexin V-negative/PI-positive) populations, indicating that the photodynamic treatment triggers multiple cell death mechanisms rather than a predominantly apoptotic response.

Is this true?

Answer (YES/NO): NO